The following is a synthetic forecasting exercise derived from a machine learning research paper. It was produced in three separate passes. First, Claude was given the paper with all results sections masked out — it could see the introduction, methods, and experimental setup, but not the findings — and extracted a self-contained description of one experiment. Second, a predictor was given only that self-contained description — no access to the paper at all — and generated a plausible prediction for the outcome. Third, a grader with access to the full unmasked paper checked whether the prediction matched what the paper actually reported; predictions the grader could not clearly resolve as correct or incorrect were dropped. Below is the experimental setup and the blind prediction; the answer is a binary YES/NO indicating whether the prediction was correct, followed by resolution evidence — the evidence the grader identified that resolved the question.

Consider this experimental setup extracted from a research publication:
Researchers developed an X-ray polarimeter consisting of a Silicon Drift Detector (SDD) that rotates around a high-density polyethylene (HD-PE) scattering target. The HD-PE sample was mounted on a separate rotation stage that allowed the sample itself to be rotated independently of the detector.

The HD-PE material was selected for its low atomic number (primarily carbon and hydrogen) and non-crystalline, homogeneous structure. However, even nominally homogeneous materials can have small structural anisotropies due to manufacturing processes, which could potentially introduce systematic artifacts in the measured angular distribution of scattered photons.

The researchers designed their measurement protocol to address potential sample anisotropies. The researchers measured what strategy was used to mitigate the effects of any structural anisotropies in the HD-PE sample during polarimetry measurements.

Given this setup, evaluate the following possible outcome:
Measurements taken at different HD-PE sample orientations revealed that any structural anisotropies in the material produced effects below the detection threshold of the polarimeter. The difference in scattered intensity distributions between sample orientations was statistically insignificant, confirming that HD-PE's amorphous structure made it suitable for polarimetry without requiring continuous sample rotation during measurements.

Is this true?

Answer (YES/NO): NO